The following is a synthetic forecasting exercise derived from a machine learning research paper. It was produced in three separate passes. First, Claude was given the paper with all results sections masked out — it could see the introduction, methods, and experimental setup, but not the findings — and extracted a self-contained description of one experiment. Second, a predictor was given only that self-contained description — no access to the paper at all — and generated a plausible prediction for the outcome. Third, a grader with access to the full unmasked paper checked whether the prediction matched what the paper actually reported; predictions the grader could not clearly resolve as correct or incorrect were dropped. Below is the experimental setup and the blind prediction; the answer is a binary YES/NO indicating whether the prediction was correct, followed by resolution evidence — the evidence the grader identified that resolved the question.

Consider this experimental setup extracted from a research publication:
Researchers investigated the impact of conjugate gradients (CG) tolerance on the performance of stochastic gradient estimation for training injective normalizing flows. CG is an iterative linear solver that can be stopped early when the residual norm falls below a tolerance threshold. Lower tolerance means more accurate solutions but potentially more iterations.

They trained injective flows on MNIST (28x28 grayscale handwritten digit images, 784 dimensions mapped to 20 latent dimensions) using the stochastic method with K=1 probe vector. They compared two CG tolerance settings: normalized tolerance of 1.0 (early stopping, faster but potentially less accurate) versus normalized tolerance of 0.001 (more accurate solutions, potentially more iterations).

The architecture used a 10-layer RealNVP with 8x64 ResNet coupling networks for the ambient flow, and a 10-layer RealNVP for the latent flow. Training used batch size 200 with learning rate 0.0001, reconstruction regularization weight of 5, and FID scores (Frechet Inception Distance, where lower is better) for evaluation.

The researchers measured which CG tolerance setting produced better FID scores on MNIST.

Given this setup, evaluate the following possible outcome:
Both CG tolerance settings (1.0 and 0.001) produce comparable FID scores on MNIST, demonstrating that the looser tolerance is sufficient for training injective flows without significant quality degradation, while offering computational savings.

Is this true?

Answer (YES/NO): NO